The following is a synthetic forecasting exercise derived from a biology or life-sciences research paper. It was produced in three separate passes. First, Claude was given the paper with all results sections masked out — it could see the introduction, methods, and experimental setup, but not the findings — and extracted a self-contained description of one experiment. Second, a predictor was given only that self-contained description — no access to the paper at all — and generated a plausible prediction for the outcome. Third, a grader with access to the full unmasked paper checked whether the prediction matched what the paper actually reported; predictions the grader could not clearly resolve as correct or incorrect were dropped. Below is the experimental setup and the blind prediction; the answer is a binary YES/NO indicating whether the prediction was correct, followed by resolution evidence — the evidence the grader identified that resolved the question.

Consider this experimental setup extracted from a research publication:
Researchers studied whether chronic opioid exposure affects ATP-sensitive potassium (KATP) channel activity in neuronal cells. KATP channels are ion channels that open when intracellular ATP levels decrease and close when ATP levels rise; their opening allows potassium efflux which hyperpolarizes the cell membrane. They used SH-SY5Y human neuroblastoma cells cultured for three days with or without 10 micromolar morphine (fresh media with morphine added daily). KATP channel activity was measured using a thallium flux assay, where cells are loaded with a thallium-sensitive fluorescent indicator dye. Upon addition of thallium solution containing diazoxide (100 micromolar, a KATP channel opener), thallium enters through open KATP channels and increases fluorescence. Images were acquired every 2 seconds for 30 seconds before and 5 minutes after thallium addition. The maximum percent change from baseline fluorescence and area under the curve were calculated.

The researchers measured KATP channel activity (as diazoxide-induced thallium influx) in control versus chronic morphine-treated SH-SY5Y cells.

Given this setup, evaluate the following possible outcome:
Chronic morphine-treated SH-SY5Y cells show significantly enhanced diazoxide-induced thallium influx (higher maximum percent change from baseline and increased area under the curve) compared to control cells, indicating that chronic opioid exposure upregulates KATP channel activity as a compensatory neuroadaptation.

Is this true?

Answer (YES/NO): NO